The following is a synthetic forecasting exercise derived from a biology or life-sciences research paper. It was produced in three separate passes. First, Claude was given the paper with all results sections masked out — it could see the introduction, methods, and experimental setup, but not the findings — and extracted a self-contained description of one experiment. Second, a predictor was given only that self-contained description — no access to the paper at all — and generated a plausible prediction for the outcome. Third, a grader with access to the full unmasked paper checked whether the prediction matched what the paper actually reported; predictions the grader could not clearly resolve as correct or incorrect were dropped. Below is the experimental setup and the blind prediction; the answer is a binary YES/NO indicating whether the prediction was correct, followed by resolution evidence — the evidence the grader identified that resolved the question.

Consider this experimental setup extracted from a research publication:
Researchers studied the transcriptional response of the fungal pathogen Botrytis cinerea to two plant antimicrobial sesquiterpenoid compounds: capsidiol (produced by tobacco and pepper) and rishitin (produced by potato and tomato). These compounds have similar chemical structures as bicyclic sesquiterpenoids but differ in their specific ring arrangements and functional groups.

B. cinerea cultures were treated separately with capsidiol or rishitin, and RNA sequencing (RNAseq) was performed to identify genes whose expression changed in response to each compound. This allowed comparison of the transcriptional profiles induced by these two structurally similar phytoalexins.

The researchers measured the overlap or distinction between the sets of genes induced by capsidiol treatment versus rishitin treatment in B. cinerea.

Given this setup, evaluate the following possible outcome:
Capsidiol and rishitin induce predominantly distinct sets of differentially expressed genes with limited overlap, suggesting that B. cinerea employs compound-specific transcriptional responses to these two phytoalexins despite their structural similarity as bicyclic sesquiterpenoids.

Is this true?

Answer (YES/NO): YES